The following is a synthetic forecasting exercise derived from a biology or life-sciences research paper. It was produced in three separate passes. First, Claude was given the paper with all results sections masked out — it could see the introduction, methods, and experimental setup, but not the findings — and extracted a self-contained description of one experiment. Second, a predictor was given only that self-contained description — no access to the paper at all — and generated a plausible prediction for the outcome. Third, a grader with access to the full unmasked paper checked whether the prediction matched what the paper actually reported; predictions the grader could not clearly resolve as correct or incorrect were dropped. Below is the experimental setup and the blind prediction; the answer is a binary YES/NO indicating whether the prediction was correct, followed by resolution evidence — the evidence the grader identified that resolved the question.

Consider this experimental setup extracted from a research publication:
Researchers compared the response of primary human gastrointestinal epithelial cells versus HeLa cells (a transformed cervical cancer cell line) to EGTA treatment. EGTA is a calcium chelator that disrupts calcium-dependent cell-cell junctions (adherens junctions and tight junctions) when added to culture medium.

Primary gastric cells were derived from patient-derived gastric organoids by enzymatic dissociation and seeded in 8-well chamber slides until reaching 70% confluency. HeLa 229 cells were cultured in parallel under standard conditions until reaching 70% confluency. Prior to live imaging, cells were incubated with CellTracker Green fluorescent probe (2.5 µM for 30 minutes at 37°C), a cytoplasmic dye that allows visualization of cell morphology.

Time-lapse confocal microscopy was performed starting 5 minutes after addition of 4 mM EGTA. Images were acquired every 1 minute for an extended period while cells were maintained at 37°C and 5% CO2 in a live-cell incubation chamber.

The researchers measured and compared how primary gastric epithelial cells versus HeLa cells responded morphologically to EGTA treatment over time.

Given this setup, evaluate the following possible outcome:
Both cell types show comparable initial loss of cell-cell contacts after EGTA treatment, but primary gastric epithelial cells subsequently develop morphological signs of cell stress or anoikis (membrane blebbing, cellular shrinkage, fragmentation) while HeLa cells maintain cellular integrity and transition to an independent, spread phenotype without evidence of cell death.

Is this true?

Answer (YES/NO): NO